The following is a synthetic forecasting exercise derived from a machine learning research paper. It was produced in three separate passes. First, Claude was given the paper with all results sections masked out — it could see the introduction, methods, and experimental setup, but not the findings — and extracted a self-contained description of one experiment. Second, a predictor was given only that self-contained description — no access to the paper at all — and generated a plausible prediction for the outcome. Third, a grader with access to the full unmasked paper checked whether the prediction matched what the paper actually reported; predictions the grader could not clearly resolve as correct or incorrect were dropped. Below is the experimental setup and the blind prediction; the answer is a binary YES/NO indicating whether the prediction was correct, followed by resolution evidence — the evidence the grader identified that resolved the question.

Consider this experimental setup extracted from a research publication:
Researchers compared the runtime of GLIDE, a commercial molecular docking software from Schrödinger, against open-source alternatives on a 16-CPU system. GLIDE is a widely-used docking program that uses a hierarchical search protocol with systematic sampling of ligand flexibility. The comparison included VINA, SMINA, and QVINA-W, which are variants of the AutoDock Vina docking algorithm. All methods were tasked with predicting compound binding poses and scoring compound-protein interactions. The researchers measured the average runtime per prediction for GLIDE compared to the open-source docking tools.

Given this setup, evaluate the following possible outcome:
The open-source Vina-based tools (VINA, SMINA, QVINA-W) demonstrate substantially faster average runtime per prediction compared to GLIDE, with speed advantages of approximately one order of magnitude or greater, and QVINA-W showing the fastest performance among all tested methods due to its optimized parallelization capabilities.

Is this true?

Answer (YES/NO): NO